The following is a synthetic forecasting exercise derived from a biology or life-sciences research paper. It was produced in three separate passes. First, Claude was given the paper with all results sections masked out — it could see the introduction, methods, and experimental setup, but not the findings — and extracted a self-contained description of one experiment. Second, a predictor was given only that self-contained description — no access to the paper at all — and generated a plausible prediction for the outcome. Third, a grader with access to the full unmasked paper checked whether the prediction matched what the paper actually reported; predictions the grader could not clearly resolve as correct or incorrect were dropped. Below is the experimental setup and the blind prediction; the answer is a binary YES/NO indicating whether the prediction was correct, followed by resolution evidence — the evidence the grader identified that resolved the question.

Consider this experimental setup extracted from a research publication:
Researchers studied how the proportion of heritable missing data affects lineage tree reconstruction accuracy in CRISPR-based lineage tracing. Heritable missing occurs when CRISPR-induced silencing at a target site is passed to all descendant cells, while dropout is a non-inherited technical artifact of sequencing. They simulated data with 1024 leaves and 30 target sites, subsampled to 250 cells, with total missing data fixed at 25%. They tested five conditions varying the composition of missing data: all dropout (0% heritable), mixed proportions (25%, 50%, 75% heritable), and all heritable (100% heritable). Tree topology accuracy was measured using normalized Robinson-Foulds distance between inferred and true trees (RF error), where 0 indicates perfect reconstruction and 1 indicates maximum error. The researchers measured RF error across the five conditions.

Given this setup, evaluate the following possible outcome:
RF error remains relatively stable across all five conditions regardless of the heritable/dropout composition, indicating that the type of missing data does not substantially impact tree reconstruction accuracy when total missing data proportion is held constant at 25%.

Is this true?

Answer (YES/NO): NO